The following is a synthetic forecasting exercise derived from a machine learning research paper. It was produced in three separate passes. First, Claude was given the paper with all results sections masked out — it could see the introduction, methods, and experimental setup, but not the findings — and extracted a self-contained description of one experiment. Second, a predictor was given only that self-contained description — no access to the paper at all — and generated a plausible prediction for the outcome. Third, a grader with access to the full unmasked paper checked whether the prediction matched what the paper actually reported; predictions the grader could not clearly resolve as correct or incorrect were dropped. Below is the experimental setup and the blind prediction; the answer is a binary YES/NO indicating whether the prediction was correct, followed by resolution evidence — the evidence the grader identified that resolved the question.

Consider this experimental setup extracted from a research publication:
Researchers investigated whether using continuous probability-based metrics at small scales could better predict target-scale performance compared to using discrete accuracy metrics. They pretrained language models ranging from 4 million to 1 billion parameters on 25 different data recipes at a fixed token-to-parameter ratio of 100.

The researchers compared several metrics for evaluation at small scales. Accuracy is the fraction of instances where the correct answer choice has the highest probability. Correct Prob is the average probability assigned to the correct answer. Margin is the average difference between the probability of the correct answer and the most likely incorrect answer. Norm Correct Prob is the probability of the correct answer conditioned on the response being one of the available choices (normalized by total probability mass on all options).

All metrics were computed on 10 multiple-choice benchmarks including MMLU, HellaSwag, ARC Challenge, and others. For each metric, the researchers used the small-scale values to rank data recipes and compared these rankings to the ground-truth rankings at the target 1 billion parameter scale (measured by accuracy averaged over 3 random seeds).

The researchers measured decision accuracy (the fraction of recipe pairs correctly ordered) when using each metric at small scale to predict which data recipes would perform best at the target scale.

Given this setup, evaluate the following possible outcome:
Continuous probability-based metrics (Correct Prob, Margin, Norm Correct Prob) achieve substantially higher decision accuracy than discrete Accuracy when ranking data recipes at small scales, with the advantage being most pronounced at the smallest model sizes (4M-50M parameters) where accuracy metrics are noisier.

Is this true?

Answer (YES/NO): NO